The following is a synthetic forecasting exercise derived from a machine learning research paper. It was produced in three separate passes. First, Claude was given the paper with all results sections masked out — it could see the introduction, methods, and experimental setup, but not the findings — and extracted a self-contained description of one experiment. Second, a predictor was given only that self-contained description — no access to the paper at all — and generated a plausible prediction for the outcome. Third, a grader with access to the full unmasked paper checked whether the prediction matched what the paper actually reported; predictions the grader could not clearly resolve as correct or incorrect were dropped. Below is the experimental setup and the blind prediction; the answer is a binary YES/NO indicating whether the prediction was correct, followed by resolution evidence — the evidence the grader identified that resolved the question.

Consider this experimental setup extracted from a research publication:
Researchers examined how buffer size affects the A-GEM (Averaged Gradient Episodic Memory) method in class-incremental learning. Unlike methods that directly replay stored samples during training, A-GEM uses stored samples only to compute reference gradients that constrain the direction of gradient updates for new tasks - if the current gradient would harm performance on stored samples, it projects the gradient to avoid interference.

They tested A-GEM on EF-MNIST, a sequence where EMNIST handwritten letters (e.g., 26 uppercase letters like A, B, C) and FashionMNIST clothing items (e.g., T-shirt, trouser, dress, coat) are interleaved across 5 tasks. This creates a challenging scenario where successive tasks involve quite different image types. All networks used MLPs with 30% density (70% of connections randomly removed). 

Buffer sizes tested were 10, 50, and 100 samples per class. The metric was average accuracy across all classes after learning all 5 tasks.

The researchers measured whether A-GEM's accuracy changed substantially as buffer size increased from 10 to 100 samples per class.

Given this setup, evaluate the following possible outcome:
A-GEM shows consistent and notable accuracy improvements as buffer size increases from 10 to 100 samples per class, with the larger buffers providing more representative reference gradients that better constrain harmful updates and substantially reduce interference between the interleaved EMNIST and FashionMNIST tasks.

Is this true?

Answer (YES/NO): NO